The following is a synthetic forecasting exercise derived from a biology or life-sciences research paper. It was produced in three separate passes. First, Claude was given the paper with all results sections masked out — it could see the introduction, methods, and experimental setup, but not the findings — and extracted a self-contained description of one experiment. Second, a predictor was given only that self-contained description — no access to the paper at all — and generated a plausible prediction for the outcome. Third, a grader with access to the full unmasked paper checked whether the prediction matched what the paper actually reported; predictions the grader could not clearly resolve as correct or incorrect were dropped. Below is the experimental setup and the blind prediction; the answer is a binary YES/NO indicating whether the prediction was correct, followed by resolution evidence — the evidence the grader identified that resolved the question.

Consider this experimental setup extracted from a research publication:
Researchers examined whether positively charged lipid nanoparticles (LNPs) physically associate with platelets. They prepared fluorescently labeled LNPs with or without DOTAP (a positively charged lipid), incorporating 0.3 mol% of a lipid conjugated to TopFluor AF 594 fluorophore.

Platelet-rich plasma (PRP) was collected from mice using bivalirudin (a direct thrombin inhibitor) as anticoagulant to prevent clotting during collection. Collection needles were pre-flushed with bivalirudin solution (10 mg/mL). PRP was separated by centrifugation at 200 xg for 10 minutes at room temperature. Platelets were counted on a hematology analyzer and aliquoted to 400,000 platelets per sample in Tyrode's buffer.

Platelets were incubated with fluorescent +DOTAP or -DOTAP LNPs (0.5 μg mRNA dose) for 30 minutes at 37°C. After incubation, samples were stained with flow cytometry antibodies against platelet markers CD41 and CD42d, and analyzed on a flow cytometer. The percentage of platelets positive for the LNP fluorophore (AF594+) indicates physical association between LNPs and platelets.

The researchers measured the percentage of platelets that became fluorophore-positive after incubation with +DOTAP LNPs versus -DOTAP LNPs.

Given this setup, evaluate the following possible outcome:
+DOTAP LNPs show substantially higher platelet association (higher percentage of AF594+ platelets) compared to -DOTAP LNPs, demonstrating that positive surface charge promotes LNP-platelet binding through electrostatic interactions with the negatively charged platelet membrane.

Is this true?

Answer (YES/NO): YES